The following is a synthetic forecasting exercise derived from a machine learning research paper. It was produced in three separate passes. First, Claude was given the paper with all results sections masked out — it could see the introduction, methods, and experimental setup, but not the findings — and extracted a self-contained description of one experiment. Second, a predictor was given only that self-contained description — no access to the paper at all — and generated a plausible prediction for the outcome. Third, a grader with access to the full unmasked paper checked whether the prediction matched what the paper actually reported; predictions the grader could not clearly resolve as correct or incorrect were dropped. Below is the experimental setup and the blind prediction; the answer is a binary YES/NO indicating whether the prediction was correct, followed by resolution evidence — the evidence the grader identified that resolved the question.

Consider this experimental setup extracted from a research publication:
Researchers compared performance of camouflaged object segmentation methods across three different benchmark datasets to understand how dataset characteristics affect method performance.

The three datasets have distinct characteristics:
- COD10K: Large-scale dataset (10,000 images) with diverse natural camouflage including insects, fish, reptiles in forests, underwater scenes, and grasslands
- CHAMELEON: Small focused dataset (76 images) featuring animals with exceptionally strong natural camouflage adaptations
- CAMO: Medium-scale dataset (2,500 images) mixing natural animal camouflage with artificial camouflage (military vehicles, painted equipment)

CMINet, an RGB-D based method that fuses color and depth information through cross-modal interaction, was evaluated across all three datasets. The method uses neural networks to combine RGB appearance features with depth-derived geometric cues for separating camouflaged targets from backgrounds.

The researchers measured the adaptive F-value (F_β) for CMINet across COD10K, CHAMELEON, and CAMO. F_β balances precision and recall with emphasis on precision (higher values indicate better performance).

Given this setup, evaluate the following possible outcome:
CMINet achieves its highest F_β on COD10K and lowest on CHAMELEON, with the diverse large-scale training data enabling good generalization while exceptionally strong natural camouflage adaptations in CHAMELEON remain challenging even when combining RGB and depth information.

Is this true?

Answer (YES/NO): NO